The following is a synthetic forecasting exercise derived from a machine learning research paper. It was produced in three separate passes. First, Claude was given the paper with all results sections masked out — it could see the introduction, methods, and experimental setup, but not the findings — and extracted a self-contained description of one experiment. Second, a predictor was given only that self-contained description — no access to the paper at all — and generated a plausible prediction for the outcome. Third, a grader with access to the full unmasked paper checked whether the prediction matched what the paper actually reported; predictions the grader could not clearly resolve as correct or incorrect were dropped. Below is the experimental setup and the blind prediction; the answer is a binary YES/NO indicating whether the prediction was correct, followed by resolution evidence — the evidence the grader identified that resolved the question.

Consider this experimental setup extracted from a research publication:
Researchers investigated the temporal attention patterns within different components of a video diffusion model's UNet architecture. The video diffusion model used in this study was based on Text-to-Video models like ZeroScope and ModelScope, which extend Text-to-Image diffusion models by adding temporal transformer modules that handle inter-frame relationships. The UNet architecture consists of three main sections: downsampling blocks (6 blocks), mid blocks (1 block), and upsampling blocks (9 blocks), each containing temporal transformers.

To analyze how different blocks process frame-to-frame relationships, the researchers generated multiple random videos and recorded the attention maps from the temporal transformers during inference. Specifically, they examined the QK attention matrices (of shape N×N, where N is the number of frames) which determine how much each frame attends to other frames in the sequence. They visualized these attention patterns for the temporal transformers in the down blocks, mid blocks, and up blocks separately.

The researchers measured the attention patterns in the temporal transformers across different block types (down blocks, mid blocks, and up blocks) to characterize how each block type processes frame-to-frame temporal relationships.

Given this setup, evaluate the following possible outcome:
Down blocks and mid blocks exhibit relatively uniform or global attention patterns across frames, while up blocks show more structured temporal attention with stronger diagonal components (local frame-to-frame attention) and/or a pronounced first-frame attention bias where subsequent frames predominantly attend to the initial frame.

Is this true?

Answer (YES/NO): NO